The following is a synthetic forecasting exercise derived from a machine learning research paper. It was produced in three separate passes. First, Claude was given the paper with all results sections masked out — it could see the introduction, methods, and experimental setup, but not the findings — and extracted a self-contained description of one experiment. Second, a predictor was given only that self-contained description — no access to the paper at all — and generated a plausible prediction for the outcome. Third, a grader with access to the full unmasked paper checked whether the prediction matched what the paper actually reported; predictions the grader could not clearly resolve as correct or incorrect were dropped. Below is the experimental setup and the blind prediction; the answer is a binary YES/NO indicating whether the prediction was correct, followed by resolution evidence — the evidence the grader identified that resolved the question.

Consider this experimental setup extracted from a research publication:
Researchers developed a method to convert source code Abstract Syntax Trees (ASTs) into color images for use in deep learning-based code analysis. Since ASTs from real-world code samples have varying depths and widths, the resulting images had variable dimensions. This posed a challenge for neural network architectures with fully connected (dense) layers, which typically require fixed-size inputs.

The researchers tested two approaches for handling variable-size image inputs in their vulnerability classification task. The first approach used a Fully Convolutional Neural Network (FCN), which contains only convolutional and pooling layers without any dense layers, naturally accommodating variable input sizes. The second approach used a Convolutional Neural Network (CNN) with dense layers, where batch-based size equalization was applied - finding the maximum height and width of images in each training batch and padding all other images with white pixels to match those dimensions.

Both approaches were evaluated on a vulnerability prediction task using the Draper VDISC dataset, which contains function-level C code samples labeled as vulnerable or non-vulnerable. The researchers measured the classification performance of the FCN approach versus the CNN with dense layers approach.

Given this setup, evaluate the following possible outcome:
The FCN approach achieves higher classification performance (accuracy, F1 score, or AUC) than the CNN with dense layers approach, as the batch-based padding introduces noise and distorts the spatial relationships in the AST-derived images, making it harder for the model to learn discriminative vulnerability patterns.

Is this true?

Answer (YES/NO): NO